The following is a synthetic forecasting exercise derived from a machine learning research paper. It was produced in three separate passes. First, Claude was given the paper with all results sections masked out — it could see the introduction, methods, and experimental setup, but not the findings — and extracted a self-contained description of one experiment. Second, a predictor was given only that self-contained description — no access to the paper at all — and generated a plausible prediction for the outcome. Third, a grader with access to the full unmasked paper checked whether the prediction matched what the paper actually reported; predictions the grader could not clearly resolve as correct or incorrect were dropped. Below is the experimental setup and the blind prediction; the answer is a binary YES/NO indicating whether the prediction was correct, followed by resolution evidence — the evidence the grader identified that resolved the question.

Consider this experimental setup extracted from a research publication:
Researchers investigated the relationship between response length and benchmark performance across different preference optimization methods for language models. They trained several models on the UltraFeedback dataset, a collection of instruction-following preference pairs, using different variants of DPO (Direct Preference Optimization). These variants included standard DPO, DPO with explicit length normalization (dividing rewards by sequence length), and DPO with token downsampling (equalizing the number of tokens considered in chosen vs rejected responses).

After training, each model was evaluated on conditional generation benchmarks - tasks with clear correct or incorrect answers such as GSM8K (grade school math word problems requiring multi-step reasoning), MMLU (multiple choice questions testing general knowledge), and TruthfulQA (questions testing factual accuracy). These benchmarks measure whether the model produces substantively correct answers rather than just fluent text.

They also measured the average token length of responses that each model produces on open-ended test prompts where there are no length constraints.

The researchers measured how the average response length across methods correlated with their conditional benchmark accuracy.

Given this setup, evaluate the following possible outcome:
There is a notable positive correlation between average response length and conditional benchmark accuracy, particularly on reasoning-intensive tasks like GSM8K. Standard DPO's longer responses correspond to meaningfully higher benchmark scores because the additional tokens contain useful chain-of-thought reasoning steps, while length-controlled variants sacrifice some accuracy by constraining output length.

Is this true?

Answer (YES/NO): NO